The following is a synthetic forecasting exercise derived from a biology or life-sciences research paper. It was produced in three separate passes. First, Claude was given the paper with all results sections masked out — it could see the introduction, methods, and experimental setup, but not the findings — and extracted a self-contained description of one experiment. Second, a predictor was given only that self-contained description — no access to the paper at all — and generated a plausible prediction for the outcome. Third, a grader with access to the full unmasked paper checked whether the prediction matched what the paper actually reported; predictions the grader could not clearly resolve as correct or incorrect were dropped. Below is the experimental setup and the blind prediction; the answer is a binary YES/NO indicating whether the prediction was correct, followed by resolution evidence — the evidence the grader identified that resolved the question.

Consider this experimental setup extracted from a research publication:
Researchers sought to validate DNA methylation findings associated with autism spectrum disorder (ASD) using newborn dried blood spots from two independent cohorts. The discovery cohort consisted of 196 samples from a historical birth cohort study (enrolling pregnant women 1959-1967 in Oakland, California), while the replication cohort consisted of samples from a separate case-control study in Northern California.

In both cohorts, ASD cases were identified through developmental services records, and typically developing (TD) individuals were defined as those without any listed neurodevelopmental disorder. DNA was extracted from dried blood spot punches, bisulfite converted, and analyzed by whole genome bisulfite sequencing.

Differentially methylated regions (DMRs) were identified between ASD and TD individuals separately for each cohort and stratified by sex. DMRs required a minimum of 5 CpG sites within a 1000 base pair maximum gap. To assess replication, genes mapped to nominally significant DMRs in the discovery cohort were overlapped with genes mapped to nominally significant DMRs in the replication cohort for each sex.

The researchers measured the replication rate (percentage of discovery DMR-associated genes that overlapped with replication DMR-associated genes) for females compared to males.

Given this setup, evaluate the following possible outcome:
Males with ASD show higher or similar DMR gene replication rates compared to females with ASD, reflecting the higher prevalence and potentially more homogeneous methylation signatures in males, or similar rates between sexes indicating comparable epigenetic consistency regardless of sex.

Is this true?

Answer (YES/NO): NO